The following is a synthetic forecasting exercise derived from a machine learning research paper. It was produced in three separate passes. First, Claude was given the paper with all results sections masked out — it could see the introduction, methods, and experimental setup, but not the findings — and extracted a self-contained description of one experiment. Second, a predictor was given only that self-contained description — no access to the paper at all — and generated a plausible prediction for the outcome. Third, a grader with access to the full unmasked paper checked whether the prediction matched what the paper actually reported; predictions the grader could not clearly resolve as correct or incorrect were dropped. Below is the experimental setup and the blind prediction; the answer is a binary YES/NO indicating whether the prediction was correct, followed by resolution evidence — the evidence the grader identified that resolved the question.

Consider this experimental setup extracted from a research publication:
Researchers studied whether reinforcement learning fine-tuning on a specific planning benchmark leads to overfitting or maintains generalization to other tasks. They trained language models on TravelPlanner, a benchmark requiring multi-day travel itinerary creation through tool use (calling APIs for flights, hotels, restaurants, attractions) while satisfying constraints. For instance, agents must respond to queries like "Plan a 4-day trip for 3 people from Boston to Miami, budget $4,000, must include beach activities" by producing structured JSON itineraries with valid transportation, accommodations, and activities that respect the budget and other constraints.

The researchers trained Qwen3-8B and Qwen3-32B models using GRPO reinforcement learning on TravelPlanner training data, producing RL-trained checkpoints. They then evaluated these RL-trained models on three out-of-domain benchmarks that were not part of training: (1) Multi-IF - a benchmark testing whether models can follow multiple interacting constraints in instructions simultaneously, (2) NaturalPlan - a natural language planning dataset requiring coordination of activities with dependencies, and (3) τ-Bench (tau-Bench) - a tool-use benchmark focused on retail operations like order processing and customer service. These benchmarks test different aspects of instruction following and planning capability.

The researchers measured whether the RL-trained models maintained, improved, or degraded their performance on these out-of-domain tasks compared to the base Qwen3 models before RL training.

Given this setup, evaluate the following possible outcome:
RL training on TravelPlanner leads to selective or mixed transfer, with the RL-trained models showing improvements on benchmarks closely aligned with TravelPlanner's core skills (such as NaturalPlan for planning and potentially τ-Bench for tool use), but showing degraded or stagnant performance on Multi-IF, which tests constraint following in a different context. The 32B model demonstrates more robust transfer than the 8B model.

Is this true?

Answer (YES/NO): NO